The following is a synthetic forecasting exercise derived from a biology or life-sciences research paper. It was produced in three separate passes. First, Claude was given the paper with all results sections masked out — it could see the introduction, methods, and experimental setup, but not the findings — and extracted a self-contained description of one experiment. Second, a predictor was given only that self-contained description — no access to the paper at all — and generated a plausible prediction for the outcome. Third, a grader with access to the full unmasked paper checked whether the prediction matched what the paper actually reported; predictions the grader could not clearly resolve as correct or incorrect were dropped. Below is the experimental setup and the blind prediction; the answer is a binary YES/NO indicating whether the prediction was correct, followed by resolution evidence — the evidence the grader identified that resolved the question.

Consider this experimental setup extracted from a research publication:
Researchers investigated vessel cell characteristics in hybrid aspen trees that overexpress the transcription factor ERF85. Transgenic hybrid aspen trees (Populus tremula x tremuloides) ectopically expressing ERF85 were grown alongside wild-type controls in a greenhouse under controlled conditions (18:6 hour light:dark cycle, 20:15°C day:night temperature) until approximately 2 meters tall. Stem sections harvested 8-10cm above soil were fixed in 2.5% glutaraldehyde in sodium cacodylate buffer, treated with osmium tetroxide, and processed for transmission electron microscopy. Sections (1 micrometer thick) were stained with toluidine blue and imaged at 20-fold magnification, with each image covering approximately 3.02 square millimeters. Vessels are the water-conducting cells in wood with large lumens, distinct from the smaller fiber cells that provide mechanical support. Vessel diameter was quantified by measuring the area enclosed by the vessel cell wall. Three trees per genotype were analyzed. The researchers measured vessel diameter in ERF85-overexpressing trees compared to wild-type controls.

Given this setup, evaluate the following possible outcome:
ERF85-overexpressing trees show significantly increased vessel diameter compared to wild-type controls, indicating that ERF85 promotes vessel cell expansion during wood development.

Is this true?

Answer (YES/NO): NO